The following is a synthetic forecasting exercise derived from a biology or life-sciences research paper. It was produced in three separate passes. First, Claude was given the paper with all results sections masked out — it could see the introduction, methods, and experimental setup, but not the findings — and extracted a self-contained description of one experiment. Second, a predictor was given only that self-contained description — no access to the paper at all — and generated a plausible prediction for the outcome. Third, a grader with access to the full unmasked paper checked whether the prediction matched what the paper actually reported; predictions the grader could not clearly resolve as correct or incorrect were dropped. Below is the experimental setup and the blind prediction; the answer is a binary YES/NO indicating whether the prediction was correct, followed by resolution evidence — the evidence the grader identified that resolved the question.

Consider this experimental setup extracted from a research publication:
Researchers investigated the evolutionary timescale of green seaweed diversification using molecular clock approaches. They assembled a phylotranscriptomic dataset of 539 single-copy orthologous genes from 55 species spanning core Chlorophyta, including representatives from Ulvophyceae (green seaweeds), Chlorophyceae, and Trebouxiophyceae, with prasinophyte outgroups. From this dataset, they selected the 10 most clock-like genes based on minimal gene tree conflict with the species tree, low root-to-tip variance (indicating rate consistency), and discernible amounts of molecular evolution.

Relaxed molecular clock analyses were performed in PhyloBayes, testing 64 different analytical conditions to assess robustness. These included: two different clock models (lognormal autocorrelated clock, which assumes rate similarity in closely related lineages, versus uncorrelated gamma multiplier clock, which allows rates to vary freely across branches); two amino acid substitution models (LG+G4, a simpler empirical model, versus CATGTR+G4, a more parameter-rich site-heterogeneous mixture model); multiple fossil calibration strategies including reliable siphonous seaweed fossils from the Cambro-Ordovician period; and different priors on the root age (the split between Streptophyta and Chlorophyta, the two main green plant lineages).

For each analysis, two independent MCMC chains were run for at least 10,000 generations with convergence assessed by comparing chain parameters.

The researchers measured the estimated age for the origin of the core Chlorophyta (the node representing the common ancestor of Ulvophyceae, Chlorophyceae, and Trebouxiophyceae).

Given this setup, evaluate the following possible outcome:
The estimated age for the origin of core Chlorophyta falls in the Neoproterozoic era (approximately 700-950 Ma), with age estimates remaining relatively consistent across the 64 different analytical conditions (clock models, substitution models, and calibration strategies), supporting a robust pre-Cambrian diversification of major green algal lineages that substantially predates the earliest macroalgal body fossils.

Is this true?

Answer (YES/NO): NO